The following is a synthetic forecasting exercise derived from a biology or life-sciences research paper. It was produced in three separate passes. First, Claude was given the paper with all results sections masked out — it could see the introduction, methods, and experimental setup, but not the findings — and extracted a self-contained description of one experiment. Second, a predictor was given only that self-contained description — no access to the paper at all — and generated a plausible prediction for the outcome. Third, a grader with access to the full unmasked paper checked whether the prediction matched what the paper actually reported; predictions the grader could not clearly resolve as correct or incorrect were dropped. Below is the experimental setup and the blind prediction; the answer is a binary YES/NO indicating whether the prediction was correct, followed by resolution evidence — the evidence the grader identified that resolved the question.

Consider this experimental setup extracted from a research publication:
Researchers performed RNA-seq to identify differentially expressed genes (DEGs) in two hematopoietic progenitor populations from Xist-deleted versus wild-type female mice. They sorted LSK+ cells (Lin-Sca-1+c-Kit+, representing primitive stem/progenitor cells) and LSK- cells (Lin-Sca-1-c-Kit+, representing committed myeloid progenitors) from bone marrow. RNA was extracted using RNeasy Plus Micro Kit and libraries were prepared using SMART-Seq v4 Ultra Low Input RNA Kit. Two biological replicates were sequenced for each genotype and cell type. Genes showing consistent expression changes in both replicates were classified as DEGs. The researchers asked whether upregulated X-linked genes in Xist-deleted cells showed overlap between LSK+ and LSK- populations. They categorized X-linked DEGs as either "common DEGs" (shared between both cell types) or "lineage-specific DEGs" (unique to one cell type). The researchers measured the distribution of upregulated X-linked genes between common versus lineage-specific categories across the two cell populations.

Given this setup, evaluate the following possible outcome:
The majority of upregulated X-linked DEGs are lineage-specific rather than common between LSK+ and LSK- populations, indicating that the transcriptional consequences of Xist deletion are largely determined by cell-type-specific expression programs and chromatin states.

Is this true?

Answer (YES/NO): YES